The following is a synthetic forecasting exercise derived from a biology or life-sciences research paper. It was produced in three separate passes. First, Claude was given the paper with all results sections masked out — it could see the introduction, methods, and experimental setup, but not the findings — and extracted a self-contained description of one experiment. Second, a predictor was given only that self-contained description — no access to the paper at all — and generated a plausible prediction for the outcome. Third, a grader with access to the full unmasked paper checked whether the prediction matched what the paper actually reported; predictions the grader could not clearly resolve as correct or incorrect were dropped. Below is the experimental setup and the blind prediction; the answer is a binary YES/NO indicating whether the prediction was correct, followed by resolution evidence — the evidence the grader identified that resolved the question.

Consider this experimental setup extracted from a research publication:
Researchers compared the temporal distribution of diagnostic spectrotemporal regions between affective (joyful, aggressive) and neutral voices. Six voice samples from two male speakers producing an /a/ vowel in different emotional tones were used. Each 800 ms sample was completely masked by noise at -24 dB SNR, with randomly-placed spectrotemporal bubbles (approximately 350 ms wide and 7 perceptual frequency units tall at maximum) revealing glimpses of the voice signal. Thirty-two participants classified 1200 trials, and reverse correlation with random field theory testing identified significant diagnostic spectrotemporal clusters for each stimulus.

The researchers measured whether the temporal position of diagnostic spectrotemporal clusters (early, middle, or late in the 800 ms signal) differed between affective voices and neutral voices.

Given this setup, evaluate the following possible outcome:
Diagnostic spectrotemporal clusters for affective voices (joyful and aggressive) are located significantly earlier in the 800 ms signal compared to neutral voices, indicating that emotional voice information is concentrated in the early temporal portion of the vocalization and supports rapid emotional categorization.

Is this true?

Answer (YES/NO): YES